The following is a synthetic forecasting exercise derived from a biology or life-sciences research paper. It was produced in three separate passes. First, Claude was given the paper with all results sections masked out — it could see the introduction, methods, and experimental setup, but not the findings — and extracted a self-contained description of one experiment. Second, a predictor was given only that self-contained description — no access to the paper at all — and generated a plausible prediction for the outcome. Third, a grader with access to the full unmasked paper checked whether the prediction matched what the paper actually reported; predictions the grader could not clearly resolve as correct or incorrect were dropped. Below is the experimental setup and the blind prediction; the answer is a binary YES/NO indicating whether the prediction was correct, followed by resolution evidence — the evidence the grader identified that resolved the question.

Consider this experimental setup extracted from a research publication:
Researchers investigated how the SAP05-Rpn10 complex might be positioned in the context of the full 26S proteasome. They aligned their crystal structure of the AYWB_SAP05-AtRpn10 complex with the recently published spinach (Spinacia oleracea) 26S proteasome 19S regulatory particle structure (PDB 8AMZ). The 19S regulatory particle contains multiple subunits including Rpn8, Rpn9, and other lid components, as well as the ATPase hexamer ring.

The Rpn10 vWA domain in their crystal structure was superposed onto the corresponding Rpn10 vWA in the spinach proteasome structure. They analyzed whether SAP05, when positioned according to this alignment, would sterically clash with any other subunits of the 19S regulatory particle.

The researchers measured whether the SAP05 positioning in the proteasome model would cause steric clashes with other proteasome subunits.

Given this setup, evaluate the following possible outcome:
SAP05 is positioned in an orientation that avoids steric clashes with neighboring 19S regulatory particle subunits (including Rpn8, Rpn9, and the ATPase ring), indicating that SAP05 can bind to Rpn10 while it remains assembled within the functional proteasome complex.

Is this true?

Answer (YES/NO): YES